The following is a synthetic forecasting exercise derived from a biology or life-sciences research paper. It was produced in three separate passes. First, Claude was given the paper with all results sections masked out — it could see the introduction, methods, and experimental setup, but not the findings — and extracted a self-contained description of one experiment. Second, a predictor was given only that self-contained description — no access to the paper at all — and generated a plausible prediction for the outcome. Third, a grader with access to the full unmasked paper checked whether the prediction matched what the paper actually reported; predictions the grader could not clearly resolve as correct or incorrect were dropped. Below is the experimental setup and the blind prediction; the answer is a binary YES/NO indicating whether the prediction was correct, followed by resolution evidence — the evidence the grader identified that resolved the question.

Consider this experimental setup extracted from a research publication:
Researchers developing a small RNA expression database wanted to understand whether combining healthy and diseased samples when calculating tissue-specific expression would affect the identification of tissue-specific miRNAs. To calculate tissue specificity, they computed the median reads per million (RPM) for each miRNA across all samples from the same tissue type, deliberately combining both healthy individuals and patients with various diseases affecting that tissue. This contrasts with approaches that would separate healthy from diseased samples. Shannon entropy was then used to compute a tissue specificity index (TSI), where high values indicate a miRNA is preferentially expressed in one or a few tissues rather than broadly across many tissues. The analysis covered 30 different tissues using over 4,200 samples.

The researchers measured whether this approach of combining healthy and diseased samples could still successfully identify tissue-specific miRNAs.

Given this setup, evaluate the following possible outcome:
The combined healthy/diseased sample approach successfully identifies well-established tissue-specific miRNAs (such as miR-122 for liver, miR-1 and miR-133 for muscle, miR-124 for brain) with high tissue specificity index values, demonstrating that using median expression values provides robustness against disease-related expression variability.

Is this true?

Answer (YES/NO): NO